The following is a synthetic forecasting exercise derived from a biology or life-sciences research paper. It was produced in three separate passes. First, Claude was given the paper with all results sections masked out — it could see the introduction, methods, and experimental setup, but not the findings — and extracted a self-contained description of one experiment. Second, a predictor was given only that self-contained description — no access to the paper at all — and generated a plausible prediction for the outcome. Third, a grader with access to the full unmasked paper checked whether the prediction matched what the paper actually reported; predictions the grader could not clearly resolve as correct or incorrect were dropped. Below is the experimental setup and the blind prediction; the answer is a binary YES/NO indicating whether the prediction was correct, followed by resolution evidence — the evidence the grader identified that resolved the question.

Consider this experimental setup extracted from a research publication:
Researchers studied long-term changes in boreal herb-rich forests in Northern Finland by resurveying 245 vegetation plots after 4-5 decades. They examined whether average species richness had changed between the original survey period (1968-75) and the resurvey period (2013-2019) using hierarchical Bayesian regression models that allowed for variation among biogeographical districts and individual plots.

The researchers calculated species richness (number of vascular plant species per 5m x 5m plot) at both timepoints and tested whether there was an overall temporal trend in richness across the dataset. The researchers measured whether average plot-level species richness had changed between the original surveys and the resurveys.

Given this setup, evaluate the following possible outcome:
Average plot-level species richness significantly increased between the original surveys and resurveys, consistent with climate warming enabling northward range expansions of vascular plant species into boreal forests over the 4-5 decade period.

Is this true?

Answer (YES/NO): NO